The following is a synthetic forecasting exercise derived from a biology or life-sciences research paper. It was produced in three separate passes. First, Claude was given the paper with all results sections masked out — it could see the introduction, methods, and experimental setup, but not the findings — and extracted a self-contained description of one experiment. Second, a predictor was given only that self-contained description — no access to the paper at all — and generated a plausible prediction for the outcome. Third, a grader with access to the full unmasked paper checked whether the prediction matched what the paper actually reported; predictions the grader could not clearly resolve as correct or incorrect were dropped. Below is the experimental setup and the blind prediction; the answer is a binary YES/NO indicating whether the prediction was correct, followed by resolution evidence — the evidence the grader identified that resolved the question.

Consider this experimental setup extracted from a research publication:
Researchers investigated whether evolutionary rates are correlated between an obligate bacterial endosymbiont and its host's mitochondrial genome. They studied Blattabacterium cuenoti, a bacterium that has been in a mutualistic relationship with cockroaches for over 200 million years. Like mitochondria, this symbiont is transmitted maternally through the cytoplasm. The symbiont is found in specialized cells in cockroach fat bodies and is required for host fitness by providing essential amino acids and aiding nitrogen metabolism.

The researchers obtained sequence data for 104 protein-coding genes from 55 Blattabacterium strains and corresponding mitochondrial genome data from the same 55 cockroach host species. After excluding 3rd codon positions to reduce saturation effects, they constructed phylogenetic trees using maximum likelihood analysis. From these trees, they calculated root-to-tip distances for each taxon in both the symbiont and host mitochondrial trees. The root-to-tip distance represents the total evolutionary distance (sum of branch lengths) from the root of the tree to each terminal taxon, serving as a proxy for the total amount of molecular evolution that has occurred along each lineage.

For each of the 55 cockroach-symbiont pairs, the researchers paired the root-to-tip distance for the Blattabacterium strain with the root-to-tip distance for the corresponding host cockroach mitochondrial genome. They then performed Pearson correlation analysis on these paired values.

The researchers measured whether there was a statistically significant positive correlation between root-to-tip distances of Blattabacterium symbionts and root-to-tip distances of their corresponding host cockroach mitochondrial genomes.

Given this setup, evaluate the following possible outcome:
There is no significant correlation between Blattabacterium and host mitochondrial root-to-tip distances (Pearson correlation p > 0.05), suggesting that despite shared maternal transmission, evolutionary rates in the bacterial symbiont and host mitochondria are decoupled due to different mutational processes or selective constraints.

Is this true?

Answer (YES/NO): NO